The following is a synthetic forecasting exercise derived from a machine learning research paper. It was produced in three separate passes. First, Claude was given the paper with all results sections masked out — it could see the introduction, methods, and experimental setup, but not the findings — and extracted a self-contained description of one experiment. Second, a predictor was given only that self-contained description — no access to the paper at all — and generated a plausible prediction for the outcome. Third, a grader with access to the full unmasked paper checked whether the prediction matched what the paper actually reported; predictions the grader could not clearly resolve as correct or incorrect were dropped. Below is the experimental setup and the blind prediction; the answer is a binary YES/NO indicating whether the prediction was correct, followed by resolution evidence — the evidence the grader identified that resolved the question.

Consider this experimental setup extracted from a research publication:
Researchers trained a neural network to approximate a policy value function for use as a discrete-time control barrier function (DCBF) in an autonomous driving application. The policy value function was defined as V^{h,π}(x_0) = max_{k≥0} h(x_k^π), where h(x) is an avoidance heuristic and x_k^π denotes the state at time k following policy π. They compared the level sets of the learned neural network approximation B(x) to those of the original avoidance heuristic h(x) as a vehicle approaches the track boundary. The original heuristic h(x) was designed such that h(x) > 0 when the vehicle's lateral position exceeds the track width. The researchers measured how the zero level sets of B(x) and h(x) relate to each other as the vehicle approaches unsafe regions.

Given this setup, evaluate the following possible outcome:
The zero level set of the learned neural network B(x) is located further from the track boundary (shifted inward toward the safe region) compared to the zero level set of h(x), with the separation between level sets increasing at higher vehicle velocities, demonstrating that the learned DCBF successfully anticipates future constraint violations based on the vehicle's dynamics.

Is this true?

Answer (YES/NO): NO